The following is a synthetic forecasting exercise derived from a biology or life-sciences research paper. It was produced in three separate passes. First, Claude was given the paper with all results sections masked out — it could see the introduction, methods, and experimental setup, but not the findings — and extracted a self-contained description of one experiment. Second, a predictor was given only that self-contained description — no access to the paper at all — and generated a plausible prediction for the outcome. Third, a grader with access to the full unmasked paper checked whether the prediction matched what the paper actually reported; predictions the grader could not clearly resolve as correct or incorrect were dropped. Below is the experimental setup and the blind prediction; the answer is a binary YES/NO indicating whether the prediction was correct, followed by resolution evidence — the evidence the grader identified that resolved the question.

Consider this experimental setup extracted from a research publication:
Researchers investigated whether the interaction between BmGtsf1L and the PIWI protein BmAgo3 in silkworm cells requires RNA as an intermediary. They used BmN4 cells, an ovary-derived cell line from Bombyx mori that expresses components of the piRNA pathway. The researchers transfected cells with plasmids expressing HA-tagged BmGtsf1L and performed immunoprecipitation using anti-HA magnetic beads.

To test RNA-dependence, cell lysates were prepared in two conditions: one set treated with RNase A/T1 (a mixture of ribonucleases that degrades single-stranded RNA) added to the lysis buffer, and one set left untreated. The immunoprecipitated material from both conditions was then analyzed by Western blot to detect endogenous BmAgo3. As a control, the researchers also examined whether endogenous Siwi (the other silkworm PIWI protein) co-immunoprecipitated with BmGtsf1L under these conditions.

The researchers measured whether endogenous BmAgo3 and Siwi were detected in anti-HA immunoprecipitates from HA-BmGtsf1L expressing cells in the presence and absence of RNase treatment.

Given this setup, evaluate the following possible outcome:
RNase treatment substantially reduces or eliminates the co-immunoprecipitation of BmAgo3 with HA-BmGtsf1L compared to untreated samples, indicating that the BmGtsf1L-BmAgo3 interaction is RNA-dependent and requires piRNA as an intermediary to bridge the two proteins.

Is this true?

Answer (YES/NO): NO